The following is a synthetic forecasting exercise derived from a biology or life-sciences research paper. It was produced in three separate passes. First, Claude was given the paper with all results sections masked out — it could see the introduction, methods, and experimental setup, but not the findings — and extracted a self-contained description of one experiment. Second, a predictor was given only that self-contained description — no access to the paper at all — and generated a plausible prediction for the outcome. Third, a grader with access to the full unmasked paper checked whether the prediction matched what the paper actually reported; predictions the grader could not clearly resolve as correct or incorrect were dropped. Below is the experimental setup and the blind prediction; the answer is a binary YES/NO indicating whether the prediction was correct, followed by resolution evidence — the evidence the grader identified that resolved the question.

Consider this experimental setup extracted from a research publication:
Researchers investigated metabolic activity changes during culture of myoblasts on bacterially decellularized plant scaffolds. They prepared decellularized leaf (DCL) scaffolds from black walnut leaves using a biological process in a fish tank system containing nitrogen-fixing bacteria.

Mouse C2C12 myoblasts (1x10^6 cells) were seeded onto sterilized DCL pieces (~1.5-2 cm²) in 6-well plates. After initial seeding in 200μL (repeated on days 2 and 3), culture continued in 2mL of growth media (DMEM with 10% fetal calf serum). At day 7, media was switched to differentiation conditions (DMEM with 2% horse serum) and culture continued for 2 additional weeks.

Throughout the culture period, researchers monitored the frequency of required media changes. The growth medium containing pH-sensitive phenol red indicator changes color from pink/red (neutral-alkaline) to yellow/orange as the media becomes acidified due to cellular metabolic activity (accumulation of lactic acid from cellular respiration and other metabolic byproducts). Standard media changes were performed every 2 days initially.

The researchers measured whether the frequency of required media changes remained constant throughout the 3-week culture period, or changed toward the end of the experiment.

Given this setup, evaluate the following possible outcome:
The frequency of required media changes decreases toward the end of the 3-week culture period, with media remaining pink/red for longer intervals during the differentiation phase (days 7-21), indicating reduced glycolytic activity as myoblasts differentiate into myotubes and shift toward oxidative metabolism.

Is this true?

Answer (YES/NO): NO